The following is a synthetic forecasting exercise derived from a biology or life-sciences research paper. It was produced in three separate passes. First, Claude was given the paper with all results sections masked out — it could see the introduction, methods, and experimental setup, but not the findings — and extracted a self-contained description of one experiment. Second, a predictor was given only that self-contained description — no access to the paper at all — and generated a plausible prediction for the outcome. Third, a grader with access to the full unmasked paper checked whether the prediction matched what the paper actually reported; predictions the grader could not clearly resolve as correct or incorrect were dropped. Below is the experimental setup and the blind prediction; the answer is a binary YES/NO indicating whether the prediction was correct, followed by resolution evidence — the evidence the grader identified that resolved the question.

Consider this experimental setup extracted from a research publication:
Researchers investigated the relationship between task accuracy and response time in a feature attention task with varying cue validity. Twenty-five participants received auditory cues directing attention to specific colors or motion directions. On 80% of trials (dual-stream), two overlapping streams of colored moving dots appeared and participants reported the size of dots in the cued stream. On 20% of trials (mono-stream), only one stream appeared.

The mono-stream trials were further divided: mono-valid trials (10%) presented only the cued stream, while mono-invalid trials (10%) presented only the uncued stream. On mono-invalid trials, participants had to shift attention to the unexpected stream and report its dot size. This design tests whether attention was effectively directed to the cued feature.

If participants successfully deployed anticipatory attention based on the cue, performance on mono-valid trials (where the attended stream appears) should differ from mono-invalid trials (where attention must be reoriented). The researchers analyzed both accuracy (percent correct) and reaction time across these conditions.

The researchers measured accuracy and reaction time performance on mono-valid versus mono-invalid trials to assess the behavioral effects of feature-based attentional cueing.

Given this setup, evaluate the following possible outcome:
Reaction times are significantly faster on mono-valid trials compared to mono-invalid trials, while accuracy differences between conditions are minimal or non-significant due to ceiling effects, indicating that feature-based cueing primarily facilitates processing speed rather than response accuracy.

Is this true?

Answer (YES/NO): NO